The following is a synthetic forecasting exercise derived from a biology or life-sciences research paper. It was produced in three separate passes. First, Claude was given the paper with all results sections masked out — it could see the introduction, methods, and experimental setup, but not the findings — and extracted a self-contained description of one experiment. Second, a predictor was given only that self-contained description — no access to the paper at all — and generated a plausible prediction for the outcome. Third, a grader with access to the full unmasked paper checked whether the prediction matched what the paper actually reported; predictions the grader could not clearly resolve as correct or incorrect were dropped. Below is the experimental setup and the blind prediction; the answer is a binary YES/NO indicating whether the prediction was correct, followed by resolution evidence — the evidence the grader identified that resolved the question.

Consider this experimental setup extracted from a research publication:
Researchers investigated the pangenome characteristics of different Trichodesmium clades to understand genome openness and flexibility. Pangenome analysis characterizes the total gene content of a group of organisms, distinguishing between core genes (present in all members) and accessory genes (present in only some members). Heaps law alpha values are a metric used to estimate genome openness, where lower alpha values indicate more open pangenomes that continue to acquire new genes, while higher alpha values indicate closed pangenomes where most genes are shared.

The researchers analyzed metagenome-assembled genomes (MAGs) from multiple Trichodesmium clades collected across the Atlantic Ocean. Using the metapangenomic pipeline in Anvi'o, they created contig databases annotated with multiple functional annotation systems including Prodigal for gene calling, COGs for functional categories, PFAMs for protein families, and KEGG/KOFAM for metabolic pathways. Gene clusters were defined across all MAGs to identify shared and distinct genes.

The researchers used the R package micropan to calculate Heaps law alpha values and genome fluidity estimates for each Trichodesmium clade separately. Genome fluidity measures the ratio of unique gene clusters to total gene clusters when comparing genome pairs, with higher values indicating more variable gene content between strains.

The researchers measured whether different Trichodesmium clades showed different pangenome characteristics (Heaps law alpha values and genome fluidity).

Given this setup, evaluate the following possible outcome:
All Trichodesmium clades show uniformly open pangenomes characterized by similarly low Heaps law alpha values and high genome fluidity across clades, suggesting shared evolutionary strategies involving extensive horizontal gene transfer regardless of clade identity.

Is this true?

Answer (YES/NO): NO